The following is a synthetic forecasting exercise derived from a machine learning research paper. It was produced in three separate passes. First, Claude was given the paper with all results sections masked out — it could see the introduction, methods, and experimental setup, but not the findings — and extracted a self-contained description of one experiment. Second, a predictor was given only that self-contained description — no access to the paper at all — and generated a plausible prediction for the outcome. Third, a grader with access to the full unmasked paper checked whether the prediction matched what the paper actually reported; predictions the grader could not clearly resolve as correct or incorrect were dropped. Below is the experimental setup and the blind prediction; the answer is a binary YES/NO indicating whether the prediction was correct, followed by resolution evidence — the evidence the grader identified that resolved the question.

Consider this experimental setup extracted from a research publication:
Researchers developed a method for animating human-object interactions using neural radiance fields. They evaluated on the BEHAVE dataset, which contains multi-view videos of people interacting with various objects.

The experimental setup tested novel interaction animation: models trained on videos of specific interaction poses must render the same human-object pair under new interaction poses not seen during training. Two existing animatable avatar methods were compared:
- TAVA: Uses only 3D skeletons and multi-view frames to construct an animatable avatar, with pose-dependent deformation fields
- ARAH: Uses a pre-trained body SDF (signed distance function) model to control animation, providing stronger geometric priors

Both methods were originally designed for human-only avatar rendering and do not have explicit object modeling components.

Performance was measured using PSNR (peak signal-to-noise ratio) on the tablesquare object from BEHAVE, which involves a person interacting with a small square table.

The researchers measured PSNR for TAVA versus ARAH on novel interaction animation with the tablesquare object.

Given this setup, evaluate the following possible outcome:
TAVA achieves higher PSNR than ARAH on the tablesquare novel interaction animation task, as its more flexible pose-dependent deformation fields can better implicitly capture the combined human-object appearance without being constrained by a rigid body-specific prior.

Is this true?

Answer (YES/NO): NO